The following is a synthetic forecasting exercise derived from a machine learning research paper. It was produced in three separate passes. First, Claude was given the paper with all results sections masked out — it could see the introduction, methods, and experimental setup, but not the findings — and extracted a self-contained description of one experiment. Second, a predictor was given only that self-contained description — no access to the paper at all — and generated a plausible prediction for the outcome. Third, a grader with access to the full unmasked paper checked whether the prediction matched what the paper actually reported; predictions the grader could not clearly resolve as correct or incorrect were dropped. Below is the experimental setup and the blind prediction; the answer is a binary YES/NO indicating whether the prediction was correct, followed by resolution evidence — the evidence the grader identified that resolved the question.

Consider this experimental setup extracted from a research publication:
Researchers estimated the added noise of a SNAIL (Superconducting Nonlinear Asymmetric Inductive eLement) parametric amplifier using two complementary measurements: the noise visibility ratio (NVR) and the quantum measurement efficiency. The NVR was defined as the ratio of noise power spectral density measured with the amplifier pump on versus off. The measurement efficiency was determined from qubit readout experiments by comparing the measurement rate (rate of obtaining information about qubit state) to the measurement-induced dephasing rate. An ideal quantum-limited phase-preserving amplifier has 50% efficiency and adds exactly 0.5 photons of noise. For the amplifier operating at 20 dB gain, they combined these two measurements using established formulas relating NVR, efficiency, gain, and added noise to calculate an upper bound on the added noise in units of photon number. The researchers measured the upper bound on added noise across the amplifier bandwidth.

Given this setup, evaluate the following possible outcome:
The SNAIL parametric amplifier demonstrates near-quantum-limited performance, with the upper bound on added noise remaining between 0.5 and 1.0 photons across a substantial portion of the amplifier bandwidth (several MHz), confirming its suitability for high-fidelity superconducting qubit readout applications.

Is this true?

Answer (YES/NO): NO